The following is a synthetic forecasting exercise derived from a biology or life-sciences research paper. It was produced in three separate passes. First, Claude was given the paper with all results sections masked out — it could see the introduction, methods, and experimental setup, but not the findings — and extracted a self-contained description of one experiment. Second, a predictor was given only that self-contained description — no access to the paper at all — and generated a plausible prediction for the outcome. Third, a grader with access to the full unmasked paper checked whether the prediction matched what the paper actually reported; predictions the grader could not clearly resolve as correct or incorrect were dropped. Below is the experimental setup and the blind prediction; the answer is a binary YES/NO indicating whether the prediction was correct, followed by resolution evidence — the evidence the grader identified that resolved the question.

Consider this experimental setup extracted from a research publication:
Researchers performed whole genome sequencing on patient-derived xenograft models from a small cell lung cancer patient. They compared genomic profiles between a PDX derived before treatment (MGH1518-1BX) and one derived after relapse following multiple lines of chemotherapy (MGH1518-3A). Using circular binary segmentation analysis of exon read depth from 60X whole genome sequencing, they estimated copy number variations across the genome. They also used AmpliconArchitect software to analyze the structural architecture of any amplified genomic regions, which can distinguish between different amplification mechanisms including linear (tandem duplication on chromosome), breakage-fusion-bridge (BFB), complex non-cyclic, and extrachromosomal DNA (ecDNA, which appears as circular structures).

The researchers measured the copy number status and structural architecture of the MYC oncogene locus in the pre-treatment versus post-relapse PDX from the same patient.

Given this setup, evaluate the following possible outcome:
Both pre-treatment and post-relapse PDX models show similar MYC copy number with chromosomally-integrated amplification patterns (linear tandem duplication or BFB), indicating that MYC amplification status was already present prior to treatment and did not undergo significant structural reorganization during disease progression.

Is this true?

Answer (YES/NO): NO